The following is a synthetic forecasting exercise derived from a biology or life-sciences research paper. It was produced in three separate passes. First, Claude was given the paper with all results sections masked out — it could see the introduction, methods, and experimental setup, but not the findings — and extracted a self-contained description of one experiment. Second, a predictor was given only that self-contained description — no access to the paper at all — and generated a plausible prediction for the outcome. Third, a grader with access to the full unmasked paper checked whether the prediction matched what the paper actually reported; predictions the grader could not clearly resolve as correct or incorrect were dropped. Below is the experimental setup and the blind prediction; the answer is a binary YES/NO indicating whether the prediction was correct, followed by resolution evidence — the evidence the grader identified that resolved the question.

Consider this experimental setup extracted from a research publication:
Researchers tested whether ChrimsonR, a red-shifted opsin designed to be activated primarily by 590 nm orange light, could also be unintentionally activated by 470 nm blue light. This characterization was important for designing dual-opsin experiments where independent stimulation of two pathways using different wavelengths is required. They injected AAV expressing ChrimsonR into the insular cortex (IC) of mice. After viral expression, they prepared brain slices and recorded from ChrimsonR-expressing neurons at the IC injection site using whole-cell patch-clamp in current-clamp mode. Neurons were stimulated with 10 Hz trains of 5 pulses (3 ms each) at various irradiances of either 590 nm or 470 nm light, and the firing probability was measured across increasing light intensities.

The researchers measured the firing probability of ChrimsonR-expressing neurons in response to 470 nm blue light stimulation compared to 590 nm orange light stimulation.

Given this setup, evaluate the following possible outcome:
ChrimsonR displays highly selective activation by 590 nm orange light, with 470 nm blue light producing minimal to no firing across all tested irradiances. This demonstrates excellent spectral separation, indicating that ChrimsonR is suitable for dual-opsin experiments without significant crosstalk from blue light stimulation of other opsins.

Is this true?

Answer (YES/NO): NO